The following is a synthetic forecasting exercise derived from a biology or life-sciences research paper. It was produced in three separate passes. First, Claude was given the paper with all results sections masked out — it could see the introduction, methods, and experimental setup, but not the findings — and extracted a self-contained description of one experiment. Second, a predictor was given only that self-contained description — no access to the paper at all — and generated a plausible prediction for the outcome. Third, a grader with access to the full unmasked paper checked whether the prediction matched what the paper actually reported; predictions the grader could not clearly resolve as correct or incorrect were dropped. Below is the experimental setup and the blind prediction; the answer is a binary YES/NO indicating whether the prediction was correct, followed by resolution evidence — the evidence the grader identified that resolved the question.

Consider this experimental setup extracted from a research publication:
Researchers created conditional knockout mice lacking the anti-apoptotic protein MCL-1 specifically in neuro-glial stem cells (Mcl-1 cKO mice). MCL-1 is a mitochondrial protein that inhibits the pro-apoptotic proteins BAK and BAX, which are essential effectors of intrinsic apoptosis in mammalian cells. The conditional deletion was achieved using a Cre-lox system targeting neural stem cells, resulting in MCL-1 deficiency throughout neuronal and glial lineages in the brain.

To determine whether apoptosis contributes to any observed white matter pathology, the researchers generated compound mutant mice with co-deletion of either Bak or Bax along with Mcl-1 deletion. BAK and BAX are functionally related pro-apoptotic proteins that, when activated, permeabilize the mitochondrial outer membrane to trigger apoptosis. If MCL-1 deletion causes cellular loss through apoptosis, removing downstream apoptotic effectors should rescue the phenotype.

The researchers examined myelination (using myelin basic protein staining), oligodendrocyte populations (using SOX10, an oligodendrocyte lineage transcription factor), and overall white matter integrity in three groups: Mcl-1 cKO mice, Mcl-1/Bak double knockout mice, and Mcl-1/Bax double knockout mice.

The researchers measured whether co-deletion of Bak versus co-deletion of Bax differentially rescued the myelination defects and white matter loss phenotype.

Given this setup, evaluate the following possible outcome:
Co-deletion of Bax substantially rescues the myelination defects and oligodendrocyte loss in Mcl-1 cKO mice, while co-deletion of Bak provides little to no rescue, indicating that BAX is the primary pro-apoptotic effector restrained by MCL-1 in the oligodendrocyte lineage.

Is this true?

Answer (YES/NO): NO